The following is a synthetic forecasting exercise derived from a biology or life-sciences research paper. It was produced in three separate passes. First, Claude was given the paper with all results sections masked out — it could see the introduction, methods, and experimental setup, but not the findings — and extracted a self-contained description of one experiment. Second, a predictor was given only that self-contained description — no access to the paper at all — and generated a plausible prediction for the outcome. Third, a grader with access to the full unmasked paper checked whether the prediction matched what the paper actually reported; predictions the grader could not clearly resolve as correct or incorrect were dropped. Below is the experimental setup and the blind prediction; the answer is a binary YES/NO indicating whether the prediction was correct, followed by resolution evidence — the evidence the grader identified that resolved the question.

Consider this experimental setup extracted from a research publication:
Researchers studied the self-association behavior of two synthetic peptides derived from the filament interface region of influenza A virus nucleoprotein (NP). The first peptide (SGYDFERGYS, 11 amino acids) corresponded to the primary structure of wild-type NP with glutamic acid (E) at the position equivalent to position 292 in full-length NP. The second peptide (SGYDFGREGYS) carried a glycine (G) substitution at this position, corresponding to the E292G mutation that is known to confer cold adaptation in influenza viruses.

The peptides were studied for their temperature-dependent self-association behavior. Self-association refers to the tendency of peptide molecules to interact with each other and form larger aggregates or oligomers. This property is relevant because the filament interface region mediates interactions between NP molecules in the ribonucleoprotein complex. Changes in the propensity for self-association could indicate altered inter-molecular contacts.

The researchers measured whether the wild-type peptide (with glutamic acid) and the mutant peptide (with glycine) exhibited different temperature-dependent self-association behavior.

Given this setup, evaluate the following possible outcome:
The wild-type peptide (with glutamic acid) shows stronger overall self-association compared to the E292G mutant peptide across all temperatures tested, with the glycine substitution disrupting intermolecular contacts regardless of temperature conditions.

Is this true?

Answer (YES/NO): YES